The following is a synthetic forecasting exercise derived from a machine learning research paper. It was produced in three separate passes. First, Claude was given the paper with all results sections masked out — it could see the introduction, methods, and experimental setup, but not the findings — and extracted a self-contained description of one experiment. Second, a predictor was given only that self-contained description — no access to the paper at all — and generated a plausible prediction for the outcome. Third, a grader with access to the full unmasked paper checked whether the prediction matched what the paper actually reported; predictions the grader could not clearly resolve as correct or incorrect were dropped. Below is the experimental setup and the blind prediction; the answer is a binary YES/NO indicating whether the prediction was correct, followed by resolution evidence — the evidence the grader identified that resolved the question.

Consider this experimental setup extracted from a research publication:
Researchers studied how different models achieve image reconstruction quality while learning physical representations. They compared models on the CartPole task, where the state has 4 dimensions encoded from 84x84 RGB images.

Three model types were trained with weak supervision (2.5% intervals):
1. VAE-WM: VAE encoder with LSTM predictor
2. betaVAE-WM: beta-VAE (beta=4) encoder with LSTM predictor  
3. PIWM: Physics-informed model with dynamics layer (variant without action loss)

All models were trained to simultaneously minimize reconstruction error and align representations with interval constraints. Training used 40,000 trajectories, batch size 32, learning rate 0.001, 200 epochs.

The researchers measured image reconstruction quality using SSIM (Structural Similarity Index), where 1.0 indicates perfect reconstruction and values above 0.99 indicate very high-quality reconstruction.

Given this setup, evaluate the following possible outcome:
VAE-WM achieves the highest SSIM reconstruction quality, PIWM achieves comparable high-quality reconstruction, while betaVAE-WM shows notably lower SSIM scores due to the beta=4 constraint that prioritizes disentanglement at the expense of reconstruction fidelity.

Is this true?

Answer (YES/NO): NO